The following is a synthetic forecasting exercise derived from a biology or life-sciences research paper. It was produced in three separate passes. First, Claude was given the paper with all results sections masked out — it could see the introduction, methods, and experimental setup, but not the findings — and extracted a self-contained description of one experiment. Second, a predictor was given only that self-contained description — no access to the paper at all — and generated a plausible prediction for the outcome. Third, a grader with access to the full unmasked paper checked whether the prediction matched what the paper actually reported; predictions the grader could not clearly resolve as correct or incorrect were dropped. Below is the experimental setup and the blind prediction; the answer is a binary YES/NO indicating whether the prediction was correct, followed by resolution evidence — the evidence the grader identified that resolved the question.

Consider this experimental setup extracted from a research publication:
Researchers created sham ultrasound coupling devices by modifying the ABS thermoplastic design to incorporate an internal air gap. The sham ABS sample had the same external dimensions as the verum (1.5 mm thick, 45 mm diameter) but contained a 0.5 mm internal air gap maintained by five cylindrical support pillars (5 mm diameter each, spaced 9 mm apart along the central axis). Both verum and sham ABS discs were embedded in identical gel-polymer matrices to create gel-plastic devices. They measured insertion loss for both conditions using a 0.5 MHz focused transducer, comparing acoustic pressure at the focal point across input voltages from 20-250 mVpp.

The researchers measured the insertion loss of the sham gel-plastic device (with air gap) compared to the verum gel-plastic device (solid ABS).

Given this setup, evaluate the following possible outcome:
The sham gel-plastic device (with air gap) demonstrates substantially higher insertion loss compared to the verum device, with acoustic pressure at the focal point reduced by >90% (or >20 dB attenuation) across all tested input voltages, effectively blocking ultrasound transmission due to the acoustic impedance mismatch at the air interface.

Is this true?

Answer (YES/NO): YES